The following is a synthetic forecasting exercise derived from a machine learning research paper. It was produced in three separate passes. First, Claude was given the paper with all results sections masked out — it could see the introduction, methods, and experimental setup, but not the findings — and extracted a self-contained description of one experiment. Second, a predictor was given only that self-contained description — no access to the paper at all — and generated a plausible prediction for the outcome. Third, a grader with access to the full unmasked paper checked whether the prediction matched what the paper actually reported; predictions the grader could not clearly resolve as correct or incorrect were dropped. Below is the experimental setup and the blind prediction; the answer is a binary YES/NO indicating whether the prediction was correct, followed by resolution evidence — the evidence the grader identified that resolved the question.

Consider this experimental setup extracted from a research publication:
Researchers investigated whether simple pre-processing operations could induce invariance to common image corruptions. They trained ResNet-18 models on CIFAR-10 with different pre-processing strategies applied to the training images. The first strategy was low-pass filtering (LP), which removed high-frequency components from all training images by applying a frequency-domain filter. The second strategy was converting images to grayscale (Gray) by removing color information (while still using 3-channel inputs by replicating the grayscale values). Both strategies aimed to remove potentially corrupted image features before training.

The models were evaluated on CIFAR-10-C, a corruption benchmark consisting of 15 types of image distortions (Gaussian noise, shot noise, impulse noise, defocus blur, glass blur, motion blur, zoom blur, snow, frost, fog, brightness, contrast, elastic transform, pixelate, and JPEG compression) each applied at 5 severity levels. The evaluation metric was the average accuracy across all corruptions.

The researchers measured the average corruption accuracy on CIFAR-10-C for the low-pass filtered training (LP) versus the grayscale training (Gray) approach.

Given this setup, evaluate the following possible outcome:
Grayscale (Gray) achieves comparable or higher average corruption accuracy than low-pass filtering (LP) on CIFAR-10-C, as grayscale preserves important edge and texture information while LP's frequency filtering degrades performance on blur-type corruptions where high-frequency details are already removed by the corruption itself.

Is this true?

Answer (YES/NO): NO